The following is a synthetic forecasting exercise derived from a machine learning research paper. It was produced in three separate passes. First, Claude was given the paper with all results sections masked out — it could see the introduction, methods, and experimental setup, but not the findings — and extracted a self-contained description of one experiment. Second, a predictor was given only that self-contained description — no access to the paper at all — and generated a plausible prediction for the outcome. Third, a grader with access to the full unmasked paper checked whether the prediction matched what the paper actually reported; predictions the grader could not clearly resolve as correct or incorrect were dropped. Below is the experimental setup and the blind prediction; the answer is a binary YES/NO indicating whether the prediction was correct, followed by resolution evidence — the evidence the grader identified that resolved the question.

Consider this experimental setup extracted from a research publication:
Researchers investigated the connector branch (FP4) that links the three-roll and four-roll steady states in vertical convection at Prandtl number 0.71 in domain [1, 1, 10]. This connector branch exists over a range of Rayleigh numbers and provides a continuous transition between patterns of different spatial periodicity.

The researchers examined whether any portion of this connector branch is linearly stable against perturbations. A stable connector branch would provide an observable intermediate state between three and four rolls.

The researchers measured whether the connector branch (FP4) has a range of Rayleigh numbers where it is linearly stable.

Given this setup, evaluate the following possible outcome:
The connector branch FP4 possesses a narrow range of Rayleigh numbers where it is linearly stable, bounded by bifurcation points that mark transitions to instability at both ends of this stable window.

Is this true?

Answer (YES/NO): YES